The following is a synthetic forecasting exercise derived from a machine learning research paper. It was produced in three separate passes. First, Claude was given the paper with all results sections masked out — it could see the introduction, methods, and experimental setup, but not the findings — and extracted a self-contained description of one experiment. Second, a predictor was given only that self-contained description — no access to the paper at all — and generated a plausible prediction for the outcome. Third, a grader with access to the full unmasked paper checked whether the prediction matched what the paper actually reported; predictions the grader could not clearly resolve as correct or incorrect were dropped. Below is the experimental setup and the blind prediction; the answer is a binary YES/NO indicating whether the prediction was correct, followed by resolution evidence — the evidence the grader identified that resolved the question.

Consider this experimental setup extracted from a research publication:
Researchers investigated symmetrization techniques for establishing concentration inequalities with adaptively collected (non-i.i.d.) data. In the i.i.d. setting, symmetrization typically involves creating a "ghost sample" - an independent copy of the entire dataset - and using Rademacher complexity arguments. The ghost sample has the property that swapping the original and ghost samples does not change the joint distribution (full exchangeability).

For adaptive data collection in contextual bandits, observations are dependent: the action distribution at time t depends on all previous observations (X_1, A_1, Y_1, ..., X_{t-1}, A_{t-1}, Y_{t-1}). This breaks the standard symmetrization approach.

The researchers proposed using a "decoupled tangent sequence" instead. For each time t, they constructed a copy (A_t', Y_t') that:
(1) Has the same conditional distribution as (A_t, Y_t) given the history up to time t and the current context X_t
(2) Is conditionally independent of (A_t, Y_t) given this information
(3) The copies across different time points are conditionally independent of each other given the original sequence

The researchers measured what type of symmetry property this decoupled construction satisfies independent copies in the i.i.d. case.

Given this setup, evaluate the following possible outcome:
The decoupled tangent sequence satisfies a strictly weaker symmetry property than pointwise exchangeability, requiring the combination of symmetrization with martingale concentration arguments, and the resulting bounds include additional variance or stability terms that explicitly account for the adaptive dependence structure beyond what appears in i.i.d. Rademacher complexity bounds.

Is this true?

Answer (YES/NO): YES